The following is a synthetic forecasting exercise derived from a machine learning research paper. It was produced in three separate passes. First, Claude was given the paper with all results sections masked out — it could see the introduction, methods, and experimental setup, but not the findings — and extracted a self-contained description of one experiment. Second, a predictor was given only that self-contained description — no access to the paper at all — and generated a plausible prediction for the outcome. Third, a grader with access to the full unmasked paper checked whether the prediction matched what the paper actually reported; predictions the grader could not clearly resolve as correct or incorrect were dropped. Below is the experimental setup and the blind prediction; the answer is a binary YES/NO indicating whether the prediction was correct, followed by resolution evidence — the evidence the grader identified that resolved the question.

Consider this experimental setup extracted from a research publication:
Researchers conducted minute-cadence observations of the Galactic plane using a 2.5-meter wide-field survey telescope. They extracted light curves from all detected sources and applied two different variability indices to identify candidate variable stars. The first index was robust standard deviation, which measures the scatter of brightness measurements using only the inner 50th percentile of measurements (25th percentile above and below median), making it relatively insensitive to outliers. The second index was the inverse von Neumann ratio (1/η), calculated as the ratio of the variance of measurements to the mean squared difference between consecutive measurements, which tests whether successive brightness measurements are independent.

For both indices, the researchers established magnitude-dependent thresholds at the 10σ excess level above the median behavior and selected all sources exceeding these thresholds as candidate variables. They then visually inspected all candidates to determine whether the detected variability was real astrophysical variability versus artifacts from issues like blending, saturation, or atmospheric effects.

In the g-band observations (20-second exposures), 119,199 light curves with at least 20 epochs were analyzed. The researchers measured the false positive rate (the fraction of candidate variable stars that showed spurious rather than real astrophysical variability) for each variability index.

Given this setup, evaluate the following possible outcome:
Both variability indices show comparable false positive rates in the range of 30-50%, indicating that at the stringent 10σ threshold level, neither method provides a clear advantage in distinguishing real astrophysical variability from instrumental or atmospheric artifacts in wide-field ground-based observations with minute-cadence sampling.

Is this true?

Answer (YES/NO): NO